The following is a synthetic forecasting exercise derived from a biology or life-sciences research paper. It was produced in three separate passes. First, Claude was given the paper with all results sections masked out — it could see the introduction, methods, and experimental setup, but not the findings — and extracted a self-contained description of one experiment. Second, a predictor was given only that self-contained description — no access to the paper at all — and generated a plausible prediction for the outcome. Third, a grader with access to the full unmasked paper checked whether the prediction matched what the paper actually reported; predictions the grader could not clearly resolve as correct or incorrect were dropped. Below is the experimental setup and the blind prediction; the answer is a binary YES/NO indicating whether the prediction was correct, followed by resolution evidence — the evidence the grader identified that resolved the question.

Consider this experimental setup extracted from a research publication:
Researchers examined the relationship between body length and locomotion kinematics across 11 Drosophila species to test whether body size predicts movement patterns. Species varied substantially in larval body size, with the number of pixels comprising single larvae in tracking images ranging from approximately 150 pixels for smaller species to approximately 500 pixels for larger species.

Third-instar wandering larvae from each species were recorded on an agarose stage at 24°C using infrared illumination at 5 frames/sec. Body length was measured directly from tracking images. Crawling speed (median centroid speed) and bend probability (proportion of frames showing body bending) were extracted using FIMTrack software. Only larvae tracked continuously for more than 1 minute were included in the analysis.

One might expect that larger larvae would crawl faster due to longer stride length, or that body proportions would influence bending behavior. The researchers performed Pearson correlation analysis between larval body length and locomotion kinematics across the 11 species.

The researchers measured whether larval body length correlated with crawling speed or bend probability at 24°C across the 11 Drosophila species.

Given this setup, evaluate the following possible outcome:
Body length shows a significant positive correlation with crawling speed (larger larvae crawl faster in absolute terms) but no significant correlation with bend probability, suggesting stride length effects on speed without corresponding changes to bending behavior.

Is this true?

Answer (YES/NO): NO